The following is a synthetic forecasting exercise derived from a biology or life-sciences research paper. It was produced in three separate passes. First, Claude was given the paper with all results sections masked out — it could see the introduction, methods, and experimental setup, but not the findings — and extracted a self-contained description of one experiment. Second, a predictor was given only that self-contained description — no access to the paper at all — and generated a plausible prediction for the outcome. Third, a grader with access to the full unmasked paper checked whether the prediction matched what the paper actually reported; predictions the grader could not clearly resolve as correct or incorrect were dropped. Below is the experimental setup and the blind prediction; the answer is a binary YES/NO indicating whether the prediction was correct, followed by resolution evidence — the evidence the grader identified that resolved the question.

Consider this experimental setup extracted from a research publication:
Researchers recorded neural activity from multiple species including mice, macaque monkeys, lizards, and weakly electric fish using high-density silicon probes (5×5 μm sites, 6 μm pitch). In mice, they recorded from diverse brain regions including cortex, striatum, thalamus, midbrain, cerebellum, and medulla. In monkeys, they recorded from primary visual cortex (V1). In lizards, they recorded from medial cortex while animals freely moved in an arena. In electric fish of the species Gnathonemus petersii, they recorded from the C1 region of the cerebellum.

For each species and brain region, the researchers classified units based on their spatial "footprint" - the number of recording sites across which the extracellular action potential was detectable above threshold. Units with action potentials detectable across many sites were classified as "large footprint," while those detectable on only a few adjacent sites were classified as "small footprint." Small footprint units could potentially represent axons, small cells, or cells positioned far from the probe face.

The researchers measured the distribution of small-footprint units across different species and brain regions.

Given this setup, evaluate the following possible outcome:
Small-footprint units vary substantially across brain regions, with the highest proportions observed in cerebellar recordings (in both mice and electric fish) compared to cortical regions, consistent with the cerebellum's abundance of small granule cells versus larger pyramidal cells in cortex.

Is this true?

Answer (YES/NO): NO